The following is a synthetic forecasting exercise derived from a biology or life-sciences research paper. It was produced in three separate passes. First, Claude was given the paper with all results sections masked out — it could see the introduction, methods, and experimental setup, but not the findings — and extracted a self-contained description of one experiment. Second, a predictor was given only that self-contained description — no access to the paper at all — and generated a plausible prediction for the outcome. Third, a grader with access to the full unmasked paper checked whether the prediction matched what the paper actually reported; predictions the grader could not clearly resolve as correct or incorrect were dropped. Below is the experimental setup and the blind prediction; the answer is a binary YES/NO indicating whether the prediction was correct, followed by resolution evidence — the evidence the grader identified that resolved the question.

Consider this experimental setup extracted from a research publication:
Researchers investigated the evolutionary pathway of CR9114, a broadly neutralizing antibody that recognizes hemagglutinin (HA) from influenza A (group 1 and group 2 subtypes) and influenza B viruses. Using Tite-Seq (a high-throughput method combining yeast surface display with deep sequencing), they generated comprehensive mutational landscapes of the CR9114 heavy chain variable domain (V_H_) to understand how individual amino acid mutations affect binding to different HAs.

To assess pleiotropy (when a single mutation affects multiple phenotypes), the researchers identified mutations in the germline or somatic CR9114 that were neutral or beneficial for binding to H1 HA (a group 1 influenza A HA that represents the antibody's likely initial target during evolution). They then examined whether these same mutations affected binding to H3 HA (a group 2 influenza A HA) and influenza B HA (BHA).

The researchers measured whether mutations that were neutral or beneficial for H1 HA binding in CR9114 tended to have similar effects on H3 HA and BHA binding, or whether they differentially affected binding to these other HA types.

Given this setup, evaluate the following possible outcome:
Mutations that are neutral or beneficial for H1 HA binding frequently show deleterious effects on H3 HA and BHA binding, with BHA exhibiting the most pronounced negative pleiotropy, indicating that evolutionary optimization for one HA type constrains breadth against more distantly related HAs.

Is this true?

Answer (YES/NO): YES